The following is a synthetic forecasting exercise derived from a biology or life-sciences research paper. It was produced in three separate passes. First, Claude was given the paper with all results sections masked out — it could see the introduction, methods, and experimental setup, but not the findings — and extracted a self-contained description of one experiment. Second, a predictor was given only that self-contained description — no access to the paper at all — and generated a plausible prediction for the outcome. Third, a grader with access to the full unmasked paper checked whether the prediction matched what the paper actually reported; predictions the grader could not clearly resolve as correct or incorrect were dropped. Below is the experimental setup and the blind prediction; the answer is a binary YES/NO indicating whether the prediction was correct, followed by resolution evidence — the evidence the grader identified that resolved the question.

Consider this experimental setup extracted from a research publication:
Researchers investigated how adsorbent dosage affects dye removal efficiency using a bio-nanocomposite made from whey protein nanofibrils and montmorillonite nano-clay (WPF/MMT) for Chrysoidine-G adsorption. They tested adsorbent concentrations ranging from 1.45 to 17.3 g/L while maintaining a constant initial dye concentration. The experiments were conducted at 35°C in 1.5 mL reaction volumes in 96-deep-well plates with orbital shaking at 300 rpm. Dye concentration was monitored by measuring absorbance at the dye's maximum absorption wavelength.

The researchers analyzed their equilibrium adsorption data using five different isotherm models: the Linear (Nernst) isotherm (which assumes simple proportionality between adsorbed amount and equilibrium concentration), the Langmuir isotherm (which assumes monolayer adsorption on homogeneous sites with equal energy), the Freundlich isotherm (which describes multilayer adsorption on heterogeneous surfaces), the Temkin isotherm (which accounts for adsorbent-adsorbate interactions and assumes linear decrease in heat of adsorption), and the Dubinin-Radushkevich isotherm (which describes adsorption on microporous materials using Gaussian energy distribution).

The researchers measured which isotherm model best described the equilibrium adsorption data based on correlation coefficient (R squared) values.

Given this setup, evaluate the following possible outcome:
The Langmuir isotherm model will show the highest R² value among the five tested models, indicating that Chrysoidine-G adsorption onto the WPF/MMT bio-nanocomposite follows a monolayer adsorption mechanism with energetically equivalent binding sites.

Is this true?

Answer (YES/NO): NO